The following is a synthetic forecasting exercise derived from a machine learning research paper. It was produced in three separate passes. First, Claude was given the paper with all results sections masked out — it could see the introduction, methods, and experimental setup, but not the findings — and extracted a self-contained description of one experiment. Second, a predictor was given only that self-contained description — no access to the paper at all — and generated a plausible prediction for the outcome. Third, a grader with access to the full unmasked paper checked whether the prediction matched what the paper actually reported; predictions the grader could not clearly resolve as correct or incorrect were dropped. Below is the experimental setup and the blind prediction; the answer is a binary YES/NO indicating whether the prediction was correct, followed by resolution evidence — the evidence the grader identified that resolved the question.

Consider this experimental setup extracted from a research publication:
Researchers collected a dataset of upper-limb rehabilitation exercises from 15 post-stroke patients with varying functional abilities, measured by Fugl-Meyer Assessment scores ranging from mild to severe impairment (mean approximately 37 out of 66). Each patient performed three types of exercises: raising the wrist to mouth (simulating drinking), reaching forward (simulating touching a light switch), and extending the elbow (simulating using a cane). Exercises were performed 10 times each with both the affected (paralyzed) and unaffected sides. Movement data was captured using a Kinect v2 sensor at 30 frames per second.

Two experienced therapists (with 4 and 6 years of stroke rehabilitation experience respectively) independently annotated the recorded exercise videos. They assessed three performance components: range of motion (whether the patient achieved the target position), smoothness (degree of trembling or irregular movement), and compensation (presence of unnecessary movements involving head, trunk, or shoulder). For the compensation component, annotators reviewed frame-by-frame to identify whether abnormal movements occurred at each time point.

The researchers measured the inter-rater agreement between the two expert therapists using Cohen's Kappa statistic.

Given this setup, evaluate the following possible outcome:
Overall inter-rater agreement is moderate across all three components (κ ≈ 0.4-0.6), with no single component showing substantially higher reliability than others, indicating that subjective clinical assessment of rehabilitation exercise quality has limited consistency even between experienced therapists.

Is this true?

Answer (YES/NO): NO